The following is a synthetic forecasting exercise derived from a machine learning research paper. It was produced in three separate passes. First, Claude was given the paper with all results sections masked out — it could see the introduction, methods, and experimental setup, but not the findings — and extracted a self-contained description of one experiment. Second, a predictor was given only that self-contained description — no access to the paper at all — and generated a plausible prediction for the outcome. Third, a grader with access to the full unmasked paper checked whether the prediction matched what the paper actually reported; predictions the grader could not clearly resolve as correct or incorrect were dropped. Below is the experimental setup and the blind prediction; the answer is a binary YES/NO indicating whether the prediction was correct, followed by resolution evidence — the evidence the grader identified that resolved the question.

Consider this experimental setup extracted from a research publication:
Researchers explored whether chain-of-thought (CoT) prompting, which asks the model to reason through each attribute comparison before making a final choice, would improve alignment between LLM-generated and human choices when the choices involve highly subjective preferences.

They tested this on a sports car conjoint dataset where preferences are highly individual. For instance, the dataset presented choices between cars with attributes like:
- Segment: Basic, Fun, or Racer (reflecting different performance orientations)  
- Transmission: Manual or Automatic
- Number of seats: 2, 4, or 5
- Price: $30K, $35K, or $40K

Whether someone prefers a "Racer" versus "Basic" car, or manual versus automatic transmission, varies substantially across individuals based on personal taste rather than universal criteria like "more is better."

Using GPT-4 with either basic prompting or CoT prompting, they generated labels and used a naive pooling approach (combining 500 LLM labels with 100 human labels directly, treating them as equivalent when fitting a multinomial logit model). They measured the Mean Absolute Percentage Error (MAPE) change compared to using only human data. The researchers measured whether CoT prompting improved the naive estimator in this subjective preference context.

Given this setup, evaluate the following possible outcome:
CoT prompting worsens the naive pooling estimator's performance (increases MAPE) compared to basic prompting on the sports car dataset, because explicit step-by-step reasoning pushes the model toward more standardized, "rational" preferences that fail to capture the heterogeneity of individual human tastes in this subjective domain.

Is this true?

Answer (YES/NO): YES